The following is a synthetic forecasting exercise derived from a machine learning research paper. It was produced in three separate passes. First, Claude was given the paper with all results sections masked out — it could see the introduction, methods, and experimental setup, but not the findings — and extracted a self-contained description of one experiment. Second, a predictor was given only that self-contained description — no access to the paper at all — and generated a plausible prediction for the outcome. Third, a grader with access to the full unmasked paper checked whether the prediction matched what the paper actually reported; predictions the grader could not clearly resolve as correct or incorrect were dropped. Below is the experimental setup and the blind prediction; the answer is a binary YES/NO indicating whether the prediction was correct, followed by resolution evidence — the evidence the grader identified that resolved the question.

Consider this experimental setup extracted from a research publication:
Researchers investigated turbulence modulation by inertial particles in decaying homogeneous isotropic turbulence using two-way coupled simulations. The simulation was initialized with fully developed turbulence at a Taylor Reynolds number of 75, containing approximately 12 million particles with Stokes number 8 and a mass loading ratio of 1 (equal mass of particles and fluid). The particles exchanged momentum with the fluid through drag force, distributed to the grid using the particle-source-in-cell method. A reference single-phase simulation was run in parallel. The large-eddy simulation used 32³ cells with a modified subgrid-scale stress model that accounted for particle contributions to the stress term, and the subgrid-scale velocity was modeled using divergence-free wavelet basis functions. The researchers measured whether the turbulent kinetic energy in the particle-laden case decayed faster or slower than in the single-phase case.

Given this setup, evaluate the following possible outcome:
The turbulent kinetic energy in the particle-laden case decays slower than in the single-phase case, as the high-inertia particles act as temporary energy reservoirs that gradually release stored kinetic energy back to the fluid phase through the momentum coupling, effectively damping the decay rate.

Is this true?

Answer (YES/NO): NO